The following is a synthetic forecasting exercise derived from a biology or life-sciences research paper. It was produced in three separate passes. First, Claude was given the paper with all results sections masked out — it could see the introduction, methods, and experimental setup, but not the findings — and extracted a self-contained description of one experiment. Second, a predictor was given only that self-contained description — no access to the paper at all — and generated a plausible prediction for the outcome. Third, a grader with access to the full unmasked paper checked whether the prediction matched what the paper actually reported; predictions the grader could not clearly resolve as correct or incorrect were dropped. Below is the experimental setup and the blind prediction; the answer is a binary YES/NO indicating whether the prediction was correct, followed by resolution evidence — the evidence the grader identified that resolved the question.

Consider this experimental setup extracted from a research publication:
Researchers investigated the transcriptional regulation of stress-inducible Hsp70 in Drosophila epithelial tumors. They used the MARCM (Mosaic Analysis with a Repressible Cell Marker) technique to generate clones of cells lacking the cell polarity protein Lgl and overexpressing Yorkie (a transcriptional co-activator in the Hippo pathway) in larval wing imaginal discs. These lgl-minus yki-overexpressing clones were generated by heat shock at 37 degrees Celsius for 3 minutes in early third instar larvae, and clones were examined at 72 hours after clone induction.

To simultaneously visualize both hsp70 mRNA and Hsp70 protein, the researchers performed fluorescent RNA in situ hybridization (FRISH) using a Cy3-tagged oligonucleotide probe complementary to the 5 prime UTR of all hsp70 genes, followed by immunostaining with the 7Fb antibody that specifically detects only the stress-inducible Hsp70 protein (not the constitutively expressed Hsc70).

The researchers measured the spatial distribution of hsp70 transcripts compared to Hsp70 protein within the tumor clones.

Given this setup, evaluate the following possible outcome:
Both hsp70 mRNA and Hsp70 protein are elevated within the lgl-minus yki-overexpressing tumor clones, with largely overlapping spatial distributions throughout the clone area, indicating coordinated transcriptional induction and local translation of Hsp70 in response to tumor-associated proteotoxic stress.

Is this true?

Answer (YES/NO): NO